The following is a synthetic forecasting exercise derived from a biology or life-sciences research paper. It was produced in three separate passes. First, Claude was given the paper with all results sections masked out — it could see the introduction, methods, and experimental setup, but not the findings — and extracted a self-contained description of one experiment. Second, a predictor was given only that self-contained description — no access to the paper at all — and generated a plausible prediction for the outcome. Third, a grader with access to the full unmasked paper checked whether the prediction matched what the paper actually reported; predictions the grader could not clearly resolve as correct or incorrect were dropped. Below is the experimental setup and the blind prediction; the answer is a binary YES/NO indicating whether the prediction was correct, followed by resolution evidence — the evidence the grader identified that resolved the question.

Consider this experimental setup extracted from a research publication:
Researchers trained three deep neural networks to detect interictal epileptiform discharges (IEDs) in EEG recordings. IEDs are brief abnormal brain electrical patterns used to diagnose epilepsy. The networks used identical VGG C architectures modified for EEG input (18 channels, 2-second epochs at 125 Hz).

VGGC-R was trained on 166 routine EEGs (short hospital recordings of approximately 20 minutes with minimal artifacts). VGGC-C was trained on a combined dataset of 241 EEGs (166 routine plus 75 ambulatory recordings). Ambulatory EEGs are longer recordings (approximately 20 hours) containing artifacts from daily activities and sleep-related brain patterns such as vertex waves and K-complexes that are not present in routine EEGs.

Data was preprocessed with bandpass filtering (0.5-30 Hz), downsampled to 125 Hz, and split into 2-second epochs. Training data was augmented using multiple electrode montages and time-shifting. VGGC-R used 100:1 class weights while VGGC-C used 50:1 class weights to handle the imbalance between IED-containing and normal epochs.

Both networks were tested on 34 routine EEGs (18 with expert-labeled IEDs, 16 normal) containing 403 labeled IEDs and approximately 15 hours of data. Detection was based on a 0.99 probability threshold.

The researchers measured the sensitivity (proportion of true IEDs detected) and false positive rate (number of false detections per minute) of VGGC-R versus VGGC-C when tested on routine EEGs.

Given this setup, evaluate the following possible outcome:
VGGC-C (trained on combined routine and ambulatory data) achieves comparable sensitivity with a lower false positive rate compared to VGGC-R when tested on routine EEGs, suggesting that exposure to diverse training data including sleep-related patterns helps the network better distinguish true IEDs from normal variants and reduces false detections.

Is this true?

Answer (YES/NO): NO